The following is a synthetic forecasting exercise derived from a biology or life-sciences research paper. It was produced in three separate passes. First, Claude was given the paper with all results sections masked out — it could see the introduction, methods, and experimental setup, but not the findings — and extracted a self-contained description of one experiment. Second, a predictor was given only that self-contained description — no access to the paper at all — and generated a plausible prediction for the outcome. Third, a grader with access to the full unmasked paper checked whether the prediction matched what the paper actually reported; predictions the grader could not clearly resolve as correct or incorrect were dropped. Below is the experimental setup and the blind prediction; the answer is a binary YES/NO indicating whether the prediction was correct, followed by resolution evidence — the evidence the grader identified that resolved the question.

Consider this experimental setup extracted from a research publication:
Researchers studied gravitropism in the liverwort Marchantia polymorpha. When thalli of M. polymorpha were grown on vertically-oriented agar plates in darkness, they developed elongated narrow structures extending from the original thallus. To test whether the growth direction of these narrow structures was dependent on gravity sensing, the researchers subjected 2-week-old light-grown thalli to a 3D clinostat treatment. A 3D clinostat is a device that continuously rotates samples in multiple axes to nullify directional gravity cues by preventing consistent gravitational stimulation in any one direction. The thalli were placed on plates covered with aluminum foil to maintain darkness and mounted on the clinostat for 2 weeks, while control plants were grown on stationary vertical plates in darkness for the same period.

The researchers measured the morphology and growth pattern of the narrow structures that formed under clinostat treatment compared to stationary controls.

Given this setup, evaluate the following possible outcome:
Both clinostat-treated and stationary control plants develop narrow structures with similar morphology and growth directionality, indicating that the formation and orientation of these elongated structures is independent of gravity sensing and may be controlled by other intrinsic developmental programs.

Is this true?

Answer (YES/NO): NO